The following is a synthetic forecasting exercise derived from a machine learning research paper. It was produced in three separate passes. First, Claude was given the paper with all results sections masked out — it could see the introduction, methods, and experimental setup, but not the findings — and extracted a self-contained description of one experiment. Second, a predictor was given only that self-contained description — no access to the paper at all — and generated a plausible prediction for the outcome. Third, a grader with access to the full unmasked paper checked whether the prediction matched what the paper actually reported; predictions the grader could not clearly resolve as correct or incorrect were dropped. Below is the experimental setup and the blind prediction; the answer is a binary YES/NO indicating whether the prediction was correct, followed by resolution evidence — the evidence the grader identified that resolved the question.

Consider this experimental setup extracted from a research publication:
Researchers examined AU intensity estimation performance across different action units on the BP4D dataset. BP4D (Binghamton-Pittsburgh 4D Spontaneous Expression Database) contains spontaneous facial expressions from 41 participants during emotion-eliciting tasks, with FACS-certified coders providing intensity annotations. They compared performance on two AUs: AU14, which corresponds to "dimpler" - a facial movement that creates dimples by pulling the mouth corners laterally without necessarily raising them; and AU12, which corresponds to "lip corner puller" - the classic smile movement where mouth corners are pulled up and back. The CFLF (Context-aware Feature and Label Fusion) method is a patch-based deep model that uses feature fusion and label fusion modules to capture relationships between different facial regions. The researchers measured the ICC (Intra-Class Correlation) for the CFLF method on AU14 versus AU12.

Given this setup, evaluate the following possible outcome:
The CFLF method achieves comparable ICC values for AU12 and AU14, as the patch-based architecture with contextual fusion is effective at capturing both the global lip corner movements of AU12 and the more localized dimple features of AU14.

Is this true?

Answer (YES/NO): NO